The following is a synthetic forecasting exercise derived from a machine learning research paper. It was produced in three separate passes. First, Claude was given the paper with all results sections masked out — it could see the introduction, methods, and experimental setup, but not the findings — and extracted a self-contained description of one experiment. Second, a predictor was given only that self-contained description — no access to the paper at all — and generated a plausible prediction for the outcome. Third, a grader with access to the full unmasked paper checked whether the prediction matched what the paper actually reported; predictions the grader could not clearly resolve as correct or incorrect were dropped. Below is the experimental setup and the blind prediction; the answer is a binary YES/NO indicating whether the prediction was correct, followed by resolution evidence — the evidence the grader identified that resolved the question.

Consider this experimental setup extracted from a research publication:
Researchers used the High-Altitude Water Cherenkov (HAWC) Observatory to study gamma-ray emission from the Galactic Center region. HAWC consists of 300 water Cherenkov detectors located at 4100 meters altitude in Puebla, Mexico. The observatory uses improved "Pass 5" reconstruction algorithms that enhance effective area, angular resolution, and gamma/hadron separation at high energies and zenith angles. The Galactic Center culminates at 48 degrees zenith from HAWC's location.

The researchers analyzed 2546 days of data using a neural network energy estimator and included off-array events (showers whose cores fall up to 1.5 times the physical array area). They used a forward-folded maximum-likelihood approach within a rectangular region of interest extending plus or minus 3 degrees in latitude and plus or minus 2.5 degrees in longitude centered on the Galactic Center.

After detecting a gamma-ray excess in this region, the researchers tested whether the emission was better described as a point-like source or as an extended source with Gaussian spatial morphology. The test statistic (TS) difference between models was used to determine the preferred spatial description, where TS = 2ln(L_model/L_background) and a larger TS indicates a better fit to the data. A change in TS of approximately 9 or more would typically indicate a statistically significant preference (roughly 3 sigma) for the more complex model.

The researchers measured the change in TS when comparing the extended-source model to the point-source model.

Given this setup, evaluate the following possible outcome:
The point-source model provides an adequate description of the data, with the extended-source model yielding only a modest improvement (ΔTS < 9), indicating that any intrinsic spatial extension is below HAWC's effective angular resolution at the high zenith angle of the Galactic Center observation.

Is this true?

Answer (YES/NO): YES